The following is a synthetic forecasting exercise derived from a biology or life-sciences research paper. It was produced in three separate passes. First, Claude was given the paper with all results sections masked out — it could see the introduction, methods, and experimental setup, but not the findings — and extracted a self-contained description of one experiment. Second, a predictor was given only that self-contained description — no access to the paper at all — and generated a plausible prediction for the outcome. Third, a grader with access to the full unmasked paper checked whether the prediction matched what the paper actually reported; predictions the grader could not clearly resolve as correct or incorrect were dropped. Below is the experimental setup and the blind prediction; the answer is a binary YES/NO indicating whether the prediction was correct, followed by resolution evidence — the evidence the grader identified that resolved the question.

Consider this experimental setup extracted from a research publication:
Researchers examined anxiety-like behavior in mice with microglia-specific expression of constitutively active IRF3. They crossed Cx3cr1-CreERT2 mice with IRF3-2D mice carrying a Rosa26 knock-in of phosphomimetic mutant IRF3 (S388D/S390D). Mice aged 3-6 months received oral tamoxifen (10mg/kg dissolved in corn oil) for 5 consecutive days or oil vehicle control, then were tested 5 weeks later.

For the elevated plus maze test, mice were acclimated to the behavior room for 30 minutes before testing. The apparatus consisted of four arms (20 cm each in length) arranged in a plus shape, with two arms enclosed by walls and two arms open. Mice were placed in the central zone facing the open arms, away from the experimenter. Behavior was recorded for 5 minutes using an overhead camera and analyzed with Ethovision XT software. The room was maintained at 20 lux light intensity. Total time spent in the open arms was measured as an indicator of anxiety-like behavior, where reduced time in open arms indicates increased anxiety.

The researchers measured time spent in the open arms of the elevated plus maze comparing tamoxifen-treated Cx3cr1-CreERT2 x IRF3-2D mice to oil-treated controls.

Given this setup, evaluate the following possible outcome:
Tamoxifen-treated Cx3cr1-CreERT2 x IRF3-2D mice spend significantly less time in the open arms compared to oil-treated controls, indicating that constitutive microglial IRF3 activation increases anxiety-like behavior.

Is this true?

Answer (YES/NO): NO